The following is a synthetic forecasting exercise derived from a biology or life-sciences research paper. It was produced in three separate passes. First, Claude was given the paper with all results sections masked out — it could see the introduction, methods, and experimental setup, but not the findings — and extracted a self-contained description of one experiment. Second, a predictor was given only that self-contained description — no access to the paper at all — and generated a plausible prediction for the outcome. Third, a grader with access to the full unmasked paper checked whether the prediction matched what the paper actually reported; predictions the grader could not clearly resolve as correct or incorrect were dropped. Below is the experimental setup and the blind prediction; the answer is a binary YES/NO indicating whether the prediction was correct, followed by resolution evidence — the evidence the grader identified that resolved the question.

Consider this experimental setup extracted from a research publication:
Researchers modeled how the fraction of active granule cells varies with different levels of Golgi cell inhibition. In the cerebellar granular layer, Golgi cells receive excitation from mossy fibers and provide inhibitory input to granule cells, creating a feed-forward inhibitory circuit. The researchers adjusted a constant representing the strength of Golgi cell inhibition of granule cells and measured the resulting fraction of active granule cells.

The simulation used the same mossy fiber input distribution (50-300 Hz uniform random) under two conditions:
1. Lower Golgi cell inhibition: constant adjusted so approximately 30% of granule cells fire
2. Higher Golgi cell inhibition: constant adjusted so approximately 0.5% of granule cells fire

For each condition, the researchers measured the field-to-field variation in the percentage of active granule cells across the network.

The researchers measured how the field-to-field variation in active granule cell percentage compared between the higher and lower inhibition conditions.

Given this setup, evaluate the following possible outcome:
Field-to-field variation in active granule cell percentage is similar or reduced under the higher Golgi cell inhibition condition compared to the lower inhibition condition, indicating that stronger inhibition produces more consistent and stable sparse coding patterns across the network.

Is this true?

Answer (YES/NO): YES